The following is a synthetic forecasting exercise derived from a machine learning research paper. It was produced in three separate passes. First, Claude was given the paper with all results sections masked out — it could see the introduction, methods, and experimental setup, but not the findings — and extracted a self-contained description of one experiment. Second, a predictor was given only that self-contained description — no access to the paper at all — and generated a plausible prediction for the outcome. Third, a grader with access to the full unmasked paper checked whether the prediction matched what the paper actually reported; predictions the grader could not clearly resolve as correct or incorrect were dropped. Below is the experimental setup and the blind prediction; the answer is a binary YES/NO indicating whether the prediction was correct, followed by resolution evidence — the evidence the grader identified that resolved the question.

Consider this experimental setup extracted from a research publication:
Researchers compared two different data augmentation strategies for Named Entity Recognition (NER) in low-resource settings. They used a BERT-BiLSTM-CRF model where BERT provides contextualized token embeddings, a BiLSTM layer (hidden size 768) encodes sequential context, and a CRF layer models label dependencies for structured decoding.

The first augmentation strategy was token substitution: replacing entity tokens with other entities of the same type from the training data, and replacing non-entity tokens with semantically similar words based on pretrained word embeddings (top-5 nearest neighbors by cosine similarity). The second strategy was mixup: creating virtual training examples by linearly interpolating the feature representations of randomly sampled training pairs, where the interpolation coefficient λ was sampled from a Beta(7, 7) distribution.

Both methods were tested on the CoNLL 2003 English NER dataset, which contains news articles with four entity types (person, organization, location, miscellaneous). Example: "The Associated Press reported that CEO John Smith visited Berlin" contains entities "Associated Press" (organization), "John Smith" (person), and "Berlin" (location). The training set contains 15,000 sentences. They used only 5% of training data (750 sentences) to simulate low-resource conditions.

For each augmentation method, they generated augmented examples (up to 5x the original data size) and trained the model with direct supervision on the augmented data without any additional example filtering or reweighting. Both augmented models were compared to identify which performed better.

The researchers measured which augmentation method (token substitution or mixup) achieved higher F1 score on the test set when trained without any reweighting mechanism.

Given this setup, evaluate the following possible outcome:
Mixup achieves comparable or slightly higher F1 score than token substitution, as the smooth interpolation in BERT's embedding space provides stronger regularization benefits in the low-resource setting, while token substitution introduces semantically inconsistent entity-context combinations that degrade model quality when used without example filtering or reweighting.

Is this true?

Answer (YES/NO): YES